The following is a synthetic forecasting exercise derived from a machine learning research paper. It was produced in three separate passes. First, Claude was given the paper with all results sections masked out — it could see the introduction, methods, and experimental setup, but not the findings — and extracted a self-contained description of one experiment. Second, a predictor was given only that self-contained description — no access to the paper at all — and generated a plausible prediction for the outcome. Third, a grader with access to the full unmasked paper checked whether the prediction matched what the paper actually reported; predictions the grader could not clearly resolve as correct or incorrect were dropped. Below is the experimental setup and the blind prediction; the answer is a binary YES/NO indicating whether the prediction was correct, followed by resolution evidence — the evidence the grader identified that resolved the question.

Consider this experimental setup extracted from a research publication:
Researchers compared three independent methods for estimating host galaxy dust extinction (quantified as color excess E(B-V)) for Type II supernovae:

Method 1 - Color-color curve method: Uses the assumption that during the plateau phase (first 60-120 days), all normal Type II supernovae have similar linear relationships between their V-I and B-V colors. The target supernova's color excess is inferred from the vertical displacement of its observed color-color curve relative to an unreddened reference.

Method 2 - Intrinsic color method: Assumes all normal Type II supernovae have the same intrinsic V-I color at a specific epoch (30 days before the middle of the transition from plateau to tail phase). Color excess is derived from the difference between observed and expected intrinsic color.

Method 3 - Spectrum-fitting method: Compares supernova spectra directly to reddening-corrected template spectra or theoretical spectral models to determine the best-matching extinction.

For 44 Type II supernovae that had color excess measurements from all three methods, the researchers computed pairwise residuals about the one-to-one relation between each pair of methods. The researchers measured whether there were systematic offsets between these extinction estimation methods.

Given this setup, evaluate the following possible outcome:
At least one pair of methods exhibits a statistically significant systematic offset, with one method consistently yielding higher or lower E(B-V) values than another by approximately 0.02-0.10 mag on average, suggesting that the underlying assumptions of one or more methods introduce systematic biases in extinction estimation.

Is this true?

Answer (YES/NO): NO